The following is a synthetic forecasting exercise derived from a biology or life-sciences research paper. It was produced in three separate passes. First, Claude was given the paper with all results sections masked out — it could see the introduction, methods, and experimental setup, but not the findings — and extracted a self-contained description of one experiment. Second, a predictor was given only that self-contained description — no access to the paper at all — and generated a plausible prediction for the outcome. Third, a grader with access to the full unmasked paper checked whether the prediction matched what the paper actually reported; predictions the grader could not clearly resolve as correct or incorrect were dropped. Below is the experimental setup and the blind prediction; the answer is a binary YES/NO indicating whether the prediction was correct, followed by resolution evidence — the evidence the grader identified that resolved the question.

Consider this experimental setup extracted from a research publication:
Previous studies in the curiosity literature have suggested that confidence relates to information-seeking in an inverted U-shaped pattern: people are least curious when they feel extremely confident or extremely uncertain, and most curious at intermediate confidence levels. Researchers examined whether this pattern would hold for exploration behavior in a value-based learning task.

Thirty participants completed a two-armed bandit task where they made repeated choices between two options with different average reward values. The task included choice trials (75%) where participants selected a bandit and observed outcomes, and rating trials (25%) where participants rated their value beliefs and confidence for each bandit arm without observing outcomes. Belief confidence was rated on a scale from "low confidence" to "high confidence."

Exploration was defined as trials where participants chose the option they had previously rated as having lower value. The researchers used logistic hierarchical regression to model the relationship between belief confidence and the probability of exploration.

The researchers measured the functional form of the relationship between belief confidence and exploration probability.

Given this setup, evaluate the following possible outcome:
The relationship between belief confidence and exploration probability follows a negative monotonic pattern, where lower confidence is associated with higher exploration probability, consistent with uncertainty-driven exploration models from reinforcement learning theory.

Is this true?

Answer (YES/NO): YES